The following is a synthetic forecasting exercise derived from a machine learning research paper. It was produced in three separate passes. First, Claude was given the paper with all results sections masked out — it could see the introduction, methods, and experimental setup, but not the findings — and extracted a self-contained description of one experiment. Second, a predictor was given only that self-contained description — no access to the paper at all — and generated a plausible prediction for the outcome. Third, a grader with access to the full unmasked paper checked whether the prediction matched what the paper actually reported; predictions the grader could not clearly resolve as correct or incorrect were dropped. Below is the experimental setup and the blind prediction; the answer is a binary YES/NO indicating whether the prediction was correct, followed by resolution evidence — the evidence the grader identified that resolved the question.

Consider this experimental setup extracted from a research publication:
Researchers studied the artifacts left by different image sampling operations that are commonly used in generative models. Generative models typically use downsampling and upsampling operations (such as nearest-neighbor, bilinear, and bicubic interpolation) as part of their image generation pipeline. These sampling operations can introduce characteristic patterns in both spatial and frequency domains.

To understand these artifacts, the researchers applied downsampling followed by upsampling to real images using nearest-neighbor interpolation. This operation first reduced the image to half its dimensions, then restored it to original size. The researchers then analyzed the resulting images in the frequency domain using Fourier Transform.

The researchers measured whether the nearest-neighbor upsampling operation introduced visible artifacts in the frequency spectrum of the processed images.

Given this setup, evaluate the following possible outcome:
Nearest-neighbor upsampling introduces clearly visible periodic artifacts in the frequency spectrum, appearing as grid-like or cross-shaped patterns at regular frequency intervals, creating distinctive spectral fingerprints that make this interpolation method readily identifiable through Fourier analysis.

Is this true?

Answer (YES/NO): YES